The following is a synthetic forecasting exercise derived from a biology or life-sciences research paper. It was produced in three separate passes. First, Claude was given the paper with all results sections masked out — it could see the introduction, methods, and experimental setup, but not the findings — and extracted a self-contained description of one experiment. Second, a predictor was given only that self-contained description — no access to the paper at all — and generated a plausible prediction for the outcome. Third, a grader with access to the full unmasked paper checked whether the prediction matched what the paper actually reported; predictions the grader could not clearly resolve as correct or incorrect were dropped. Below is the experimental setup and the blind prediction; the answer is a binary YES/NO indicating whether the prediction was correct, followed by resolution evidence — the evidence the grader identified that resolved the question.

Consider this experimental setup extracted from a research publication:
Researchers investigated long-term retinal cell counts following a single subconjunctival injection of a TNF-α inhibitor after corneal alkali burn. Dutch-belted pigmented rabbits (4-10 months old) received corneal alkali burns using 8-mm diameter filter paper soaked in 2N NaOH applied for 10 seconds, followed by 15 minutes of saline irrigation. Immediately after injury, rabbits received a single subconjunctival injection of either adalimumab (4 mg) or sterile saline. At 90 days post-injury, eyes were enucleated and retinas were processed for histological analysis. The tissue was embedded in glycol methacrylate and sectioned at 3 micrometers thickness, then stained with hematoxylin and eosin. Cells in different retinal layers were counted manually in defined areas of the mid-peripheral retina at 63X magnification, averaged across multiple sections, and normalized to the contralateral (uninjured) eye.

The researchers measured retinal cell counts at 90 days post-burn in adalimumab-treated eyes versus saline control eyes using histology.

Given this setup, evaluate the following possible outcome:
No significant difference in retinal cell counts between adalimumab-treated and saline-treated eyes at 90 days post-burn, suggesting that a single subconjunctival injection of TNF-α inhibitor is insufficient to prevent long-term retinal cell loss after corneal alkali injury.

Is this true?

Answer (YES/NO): NO